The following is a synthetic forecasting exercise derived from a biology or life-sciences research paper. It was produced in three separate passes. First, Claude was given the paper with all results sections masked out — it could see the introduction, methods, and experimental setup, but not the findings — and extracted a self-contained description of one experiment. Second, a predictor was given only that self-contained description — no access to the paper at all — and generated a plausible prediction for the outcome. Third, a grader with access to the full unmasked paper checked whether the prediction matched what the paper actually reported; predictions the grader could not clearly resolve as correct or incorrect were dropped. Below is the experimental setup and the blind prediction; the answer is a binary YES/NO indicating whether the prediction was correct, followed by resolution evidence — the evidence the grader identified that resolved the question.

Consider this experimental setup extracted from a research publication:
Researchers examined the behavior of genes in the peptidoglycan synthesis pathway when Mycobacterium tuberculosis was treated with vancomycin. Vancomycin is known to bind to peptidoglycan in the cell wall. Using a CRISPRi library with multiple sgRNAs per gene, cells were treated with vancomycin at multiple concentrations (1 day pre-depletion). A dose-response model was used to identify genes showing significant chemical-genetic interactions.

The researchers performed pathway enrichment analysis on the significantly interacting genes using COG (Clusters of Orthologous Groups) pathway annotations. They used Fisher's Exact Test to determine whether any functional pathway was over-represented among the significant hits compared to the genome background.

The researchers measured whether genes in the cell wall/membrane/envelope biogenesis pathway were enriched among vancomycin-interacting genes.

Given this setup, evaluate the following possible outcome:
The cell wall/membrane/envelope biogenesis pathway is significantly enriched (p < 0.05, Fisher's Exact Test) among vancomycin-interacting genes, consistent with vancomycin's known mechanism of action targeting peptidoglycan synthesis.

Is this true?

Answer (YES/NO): YES